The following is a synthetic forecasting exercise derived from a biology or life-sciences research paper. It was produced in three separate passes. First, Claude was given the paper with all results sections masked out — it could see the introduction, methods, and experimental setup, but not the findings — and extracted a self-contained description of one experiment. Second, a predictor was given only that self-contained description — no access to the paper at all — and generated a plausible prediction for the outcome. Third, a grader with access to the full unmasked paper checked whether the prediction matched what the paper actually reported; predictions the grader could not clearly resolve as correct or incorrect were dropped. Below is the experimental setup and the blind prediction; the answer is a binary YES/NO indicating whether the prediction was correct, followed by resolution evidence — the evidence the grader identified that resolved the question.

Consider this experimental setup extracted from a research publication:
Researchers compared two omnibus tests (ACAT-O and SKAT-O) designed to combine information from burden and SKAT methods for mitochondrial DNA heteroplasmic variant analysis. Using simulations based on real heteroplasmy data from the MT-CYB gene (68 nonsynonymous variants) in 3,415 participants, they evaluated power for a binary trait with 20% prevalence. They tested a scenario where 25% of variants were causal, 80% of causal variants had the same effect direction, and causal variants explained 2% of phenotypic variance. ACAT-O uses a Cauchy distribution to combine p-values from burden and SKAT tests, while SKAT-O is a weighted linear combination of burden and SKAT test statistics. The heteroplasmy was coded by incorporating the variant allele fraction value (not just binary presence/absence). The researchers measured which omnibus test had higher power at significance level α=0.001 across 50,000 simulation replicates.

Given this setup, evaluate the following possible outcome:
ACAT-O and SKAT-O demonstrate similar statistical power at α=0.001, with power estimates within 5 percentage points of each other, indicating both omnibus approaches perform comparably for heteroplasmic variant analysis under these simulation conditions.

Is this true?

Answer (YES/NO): NO